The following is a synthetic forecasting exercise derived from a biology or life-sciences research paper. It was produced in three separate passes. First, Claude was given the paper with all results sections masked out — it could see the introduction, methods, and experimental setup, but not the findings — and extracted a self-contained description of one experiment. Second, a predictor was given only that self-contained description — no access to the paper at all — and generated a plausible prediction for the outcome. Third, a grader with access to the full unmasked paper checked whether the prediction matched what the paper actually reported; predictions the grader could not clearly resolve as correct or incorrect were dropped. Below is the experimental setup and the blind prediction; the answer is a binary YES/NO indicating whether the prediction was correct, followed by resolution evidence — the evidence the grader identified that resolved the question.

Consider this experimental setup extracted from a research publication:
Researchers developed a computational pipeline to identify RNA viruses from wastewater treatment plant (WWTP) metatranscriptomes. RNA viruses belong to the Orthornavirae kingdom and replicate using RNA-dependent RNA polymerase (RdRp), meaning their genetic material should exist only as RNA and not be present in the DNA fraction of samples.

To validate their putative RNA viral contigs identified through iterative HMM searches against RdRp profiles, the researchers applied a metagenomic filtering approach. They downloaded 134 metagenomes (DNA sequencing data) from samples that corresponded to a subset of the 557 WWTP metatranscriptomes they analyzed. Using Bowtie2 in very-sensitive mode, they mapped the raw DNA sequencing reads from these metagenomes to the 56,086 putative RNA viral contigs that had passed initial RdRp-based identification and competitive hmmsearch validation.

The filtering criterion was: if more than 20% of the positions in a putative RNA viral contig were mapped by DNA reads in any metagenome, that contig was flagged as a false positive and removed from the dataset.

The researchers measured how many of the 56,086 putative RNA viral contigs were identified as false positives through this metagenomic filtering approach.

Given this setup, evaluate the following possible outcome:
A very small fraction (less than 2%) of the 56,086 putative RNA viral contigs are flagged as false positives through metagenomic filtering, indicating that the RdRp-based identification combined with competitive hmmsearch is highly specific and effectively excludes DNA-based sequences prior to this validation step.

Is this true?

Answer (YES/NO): YES